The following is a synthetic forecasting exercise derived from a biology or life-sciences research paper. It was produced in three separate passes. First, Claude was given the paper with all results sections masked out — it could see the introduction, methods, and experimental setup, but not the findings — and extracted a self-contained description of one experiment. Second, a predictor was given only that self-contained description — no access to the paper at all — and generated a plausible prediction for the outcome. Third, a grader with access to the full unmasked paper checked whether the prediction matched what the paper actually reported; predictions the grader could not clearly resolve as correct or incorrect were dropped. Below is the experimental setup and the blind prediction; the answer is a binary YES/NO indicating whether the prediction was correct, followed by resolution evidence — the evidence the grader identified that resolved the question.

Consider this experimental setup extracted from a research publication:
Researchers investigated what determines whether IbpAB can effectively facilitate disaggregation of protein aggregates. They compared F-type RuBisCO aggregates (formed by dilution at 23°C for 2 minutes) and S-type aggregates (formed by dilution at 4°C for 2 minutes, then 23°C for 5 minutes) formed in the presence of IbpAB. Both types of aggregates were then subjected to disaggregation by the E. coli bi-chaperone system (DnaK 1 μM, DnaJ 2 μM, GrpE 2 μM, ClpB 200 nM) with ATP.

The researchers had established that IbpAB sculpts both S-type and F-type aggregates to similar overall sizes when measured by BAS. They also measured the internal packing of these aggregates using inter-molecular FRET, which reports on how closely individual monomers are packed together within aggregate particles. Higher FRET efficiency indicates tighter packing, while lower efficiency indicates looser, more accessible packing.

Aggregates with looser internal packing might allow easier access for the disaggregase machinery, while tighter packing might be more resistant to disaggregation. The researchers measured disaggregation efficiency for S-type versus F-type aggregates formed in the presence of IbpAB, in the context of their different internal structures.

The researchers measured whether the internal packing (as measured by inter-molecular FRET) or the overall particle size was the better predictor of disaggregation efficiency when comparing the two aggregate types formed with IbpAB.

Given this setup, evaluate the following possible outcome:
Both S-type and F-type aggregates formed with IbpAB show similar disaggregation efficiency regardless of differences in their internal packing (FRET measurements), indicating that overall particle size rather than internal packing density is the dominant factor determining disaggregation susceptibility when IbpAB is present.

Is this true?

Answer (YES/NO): NO